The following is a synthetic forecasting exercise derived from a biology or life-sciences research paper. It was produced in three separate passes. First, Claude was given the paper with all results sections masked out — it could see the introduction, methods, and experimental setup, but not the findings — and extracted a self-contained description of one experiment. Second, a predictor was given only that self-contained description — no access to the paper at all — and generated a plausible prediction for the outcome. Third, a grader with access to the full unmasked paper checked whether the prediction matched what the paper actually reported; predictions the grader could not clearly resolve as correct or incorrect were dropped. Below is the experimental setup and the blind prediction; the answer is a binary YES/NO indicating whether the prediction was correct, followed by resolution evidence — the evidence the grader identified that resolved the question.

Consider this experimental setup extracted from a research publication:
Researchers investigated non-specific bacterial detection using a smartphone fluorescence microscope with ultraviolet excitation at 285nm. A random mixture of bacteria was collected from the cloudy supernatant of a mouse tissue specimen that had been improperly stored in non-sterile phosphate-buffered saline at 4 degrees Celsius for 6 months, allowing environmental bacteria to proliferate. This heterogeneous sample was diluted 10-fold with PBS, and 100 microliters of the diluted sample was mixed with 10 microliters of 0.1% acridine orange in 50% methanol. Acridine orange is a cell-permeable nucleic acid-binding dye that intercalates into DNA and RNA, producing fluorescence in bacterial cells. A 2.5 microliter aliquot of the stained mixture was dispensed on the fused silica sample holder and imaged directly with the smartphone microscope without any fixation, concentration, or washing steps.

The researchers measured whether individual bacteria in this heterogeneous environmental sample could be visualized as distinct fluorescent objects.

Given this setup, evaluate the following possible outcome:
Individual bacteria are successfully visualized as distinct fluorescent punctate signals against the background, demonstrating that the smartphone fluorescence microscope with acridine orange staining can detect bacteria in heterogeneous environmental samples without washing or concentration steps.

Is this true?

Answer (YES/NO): YES